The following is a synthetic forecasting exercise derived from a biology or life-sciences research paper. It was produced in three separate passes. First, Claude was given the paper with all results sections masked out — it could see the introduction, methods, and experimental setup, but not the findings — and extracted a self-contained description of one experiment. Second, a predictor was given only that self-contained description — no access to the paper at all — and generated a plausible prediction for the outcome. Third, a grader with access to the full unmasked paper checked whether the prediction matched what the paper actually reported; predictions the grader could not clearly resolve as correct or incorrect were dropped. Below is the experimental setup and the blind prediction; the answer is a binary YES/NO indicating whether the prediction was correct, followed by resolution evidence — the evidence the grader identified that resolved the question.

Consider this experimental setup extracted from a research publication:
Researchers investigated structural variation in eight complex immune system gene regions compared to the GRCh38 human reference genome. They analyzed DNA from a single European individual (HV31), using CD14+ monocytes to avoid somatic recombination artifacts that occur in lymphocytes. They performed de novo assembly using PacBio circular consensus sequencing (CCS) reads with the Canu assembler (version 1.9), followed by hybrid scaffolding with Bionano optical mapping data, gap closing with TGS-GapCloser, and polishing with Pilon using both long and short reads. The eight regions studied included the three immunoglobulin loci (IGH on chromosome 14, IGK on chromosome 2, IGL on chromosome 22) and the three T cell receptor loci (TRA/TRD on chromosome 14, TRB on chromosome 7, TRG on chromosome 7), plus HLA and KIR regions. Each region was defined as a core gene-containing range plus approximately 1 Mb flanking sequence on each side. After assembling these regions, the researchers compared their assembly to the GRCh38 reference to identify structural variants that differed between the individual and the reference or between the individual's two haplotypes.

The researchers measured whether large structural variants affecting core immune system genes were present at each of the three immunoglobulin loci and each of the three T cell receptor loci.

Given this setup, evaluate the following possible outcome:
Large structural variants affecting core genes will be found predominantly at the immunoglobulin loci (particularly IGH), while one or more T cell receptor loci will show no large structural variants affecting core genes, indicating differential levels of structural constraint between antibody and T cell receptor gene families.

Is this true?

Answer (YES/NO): YES